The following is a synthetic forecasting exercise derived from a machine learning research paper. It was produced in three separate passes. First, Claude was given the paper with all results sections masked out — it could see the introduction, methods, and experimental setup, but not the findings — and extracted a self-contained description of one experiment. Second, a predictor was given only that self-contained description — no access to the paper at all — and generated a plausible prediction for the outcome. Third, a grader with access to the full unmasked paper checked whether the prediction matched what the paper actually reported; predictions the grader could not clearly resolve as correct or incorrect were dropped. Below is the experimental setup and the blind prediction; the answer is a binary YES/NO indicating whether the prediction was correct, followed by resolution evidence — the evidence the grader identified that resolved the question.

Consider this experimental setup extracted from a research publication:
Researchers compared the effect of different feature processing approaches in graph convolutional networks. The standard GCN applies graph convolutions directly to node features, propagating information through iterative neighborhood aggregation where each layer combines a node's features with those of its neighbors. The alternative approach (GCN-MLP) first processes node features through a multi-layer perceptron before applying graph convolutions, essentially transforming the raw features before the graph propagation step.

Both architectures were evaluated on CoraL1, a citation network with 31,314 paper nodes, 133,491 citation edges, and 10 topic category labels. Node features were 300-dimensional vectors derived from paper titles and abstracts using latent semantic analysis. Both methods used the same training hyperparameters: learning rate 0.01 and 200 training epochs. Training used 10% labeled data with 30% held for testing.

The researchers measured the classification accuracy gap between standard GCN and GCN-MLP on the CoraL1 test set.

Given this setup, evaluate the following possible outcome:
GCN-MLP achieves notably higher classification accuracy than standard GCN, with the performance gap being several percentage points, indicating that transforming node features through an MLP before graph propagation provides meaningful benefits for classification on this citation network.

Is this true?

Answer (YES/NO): NO